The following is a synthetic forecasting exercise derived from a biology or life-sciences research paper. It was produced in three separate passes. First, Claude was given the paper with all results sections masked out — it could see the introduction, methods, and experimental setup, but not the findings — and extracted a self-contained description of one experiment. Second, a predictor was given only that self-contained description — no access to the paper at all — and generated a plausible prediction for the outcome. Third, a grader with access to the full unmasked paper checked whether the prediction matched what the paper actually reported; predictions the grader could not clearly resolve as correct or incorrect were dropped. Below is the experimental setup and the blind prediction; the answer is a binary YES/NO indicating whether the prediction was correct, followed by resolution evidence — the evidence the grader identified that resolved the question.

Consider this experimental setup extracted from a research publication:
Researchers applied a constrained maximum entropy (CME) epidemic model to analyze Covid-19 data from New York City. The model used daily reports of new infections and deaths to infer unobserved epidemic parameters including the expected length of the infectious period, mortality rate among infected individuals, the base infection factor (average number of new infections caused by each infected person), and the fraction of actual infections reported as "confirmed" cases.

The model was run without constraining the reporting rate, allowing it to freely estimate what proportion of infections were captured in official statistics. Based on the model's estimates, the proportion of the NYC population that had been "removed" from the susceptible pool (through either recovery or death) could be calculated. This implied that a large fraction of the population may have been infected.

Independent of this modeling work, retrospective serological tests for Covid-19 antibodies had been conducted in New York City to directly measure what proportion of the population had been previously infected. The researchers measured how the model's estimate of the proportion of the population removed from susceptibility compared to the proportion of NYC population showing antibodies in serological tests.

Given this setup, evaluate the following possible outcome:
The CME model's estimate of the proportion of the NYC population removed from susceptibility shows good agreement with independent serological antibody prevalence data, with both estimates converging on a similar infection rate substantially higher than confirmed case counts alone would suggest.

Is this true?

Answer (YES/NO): NO